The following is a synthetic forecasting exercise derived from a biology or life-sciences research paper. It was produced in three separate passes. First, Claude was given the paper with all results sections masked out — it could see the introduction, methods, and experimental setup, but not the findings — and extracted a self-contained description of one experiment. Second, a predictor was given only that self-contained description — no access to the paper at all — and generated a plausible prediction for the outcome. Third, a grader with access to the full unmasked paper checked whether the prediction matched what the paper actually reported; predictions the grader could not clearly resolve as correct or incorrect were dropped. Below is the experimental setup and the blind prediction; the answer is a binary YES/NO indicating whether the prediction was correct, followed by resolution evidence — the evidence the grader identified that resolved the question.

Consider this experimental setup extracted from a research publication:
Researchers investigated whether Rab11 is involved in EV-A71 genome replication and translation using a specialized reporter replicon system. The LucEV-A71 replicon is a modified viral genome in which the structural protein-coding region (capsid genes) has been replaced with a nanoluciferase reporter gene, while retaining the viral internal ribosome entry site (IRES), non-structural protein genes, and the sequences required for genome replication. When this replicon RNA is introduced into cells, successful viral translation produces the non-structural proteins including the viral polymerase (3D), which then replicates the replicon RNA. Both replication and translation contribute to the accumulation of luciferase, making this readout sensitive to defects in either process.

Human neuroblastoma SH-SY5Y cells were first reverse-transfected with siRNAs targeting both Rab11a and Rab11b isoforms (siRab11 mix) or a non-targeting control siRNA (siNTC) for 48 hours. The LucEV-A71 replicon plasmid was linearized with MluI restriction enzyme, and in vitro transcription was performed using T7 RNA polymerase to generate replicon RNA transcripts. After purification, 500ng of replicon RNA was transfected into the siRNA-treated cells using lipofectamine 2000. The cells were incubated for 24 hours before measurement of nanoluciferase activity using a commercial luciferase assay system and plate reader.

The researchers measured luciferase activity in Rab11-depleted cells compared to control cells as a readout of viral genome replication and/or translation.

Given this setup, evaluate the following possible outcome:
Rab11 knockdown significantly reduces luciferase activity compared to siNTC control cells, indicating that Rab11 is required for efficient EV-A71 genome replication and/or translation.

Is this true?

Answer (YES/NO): NO